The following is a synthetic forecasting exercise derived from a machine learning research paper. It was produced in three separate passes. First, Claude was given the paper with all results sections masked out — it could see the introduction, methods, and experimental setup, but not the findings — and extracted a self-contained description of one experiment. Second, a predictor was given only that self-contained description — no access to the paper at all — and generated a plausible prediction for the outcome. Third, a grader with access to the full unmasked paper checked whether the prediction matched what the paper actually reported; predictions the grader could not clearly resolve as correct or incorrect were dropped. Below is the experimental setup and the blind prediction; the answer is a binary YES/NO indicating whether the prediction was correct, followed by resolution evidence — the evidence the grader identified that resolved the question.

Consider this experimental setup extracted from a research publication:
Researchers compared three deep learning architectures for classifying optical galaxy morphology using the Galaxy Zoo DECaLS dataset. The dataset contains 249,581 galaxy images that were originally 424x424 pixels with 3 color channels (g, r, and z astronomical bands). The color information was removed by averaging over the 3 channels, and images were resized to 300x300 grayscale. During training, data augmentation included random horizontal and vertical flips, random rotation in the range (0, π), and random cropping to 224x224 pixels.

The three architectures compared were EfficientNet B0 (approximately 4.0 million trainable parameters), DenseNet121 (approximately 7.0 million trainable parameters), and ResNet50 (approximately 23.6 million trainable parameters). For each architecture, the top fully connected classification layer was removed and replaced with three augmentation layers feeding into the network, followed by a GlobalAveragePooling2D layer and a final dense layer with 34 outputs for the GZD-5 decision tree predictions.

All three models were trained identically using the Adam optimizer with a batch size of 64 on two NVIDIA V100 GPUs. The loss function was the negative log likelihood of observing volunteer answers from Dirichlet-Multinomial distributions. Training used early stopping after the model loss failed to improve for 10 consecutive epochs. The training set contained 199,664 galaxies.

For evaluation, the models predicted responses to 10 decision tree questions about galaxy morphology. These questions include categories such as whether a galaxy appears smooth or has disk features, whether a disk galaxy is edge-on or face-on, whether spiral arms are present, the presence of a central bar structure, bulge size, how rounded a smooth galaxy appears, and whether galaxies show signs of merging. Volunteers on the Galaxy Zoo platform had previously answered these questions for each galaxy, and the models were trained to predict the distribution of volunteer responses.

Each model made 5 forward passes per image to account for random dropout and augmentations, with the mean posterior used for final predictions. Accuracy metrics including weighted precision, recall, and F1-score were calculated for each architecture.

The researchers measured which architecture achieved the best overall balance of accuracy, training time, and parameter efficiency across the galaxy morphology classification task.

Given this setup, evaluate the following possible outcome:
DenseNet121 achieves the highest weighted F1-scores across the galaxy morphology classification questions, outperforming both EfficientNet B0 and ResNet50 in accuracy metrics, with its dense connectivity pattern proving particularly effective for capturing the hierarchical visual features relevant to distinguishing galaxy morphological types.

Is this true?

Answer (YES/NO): YES